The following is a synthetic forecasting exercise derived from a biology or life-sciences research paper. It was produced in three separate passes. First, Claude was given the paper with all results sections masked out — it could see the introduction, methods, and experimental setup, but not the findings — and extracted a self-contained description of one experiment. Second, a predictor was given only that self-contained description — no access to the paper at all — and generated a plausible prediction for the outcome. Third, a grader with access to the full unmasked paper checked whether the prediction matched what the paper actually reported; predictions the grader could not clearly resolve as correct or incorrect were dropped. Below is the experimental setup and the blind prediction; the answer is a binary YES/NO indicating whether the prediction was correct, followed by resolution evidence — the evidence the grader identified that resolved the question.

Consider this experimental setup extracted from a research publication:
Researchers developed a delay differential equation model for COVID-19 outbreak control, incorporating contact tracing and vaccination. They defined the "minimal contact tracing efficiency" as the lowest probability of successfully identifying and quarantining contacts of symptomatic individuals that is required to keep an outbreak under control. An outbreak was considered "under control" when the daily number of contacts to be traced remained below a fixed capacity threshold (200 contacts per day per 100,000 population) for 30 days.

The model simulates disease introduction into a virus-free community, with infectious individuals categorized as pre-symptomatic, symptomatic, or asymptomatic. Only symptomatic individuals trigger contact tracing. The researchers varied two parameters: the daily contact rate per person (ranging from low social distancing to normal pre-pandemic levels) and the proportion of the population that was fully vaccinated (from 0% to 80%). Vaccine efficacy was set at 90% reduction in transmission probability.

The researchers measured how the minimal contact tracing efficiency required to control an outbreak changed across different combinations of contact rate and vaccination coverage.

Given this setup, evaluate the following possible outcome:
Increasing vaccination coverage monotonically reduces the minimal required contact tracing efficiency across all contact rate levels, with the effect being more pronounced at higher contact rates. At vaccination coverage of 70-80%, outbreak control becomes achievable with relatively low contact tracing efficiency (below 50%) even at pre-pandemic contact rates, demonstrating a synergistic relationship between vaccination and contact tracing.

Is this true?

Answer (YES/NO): YES